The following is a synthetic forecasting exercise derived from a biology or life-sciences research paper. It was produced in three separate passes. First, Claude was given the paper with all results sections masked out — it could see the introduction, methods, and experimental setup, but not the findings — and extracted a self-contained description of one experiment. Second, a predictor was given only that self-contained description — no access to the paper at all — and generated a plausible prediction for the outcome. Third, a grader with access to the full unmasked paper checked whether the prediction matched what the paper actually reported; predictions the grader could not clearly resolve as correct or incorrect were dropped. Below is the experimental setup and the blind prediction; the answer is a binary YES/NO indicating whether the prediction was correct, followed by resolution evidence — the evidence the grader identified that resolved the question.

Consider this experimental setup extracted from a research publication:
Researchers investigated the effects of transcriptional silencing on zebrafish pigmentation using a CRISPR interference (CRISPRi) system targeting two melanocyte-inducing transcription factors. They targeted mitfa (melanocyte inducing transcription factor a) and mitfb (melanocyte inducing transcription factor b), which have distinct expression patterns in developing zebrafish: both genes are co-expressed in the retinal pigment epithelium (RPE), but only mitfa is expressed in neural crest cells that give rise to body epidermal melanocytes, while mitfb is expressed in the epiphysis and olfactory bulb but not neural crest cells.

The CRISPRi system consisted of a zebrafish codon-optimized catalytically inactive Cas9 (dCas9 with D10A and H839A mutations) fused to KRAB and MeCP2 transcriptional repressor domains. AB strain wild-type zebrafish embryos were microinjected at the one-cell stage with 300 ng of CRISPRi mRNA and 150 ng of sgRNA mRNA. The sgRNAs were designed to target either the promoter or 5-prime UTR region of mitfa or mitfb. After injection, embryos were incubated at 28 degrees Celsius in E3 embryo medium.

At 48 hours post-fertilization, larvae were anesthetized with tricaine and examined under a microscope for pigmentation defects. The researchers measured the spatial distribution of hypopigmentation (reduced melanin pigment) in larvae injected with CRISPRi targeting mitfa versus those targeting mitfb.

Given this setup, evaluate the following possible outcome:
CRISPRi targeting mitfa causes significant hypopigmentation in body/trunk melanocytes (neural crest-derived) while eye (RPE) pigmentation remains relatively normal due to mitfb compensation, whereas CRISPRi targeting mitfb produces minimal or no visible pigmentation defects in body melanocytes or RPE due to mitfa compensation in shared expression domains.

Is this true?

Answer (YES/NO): NO